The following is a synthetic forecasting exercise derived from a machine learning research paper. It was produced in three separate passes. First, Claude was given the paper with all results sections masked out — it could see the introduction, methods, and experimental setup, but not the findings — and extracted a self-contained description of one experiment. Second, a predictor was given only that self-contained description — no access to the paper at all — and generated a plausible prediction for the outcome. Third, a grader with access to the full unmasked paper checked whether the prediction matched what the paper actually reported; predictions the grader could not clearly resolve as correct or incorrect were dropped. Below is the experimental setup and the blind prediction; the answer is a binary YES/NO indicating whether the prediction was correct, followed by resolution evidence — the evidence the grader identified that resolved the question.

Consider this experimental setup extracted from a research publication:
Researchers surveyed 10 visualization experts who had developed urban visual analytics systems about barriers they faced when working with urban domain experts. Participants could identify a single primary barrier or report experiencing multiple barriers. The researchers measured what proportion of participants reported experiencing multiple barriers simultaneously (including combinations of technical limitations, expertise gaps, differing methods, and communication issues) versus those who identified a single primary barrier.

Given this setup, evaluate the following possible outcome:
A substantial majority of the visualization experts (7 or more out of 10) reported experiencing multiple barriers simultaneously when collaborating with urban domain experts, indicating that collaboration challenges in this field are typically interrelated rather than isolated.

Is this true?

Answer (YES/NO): NO